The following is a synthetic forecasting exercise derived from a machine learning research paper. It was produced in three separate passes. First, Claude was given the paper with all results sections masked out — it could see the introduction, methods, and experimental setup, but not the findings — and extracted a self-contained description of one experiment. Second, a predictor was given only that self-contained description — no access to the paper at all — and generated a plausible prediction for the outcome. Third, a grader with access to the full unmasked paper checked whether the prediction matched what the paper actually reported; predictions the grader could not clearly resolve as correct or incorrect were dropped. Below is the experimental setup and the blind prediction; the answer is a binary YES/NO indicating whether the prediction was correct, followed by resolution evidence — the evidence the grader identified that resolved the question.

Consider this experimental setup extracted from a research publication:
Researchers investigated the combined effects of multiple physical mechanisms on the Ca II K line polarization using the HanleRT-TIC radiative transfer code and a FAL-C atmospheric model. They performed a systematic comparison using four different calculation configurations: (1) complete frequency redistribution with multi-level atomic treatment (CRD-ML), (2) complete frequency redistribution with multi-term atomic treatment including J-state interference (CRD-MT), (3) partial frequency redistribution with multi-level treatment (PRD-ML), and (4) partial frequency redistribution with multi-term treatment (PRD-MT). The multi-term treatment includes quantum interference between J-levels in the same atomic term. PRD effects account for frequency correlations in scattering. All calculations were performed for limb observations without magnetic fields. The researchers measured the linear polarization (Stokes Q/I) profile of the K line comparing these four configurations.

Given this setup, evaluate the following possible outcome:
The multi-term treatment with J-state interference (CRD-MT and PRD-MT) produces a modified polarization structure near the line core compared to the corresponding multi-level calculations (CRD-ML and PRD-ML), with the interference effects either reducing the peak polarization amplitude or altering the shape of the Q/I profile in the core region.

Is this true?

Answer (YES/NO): NO